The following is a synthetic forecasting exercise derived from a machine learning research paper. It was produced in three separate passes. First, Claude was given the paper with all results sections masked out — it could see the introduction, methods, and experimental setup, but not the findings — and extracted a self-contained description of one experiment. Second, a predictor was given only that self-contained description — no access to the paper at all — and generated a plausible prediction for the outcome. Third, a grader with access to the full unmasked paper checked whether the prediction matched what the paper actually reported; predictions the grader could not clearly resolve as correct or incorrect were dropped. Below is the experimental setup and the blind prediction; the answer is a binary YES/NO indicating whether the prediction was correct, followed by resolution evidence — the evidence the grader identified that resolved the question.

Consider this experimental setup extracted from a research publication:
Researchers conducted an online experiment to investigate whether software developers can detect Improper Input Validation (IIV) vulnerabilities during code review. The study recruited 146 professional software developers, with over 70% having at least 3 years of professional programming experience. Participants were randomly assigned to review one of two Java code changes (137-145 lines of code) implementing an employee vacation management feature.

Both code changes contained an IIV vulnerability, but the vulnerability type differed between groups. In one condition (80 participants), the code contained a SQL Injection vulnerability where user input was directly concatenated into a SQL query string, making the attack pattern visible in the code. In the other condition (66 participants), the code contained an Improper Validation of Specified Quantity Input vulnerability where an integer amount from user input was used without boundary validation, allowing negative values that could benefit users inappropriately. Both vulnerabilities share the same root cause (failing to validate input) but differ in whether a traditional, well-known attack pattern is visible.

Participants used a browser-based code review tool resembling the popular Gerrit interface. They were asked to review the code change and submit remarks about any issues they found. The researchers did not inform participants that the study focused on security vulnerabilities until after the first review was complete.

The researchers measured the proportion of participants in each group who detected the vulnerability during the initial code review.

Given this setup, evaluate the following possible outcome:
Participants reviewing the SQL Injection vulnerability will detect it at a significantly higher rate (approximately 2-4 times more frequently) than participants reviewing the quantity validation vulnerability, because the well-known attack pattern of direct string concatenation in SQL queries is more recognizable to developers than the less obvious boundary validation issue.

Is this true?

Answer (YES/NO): NO